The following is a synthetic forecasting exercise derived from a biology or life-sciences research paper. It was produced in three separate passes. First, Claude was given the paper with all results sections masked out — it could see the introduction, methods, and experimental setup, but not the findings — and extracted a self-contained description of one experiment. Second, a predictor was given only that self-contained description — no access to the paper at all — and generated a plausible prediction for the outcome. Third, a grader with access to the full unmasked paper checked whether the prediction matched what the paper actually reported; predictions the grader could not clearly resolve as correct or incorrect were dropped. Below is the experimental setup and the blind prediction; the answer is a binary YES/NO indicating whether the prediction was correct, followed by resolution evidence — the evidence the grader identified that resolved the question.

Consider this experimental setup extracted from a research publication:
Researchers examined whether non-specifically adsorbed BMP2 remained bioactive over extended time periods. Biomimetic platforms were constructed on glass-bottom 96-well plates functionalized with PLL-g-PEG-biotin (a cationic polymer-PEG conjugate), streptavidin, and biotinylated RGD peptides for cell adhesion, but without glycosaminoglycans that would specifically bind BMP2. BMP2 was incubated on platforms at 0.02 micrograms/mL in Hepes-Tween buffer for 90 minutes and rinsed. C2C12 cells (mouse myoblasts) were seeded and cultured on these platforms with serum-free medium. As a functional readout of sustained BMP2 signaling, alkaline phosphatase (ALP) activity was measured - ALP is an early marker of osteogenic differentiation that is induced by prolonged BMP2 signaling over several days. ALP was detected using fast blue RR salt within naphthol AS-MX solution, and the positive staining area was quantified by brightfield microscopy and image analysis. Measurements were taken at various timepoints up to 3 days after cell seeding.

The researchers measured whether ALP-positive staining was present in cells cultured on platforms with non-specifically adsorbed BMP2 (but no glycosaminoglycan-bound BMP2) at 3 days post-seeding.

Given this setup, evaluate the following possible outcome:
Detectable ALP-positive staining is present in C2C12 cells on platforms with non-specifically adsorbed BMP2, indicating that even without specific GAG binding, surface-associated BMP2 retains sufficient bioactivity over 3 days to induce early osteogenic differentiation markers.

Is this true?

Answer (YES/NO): YES